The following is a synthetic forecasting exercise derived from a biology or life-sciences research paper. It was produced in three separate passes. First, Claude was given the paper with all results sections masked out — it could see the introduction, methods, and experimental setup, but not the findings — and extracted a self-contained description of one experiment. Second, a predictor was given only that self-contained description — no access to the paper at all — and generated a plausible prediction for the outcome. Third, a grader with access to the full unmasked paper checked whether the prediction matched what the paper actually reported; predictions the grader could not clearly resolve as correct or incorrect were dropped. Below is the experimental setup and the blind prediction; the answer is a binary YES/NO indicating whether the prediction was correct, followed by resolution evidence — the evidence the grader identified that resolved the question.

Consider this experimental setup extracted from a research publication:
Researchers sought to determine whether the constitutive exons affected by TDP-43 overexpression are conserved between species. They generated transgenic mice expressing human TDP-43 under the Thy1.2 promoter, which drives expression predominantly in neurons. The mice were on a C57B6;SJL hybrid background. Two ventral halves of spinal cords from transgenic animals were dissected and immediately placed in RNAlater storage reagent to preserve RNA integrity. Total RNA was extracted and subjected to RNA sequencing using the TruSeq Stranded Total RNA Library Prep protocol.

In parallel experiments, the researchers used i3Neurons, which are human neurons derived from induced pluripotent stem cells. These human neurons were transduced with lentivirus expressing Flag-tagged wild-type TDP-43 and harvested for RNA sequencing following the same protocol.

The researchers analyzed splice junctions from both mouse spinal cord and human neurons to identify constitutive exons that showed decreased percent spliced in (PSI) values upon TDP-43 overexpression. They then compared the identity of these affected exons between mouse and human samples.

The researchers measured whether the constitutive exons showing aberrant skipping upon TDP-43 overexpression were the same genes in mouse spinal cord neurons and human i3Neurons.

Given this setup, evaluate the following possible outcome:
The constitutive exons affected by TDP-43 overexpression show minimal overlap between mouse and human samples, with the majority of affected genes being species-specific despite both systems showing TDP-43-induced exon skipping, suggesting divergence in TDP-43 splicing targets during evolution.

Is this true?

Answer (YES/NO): YES